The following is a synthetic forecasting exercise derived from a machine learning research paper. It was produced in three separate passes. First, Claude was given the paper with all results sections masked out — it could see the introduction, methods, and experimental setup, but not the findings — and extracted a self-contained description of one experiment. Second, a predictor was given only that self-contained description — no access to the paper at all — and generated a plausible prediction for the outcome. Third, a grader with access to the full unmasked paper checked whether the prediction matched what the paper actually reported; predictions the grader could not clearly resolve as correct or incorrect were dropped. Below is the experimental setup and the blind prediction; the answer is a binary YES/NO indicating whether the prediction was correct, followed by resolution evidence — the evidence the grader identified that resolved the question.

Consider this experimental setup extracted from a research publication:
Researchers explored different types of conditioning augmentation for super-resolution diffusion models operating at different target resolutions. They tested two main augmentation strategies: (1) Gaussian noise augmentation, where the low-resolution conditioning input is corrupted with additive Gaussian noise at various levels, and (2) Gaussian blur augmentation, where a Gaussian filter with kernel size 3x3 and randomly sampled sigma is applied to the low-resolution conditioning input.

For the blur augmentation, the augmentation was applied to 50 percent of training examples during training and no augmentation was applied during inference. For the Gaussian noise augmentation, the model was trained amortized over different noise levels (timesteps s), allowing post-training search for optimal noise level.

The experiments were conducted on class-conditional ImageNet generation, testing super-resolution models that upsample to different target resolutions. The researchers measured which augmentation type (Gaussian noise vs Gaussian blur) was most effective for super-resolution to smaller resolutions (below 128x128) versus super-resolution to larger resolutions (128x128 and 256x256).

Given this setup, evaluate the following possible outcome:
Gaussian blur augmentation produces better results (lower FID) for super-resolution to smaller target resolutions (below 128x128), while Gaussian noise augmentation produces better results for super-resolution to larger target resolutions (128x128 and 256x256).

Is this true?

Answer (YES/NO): NO